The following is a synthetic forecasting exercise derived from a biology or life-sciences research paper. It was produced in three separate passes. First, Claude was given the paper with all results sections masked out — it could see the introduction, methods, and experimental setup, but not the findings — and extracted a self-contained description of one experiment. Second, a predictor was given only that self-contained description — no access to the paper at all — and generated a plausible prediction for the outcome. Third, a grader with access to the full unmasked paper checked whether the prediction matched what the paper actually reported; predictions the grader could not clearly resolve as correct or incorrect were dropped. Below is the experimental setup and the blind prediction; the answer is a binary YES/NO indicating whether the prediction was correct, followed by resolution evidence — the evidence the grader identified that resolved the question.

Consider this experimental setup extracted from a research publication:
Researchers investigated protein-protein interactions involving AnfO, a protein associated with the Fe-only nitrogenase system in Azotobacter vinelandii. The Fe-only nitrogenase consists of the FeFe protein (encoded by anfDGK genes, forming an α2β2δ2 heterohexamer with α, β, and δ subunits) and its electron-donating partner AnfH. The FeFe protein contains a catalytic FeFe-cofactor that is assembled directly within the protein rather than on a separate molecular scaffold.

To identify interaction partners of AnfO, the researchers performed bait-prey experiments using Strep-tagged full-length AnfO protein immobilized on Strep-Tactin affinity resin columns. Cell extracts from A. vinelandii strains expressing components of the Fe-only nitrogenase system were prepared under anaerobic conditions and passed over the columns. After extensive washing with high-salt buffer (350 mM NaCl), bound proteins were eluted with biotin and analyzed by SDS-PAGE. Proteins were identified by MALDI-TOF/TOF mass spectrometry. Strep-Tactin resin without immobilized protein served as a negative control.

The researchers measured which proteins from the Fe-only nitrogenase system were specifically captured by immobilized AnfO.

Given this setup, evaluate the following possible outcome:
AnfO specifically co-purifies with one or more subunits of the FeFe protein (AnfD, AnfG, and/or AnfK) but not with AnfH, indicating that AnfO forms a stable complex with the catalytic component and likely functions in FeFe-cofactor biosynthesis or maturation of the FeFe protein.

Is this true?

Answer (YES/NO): YES